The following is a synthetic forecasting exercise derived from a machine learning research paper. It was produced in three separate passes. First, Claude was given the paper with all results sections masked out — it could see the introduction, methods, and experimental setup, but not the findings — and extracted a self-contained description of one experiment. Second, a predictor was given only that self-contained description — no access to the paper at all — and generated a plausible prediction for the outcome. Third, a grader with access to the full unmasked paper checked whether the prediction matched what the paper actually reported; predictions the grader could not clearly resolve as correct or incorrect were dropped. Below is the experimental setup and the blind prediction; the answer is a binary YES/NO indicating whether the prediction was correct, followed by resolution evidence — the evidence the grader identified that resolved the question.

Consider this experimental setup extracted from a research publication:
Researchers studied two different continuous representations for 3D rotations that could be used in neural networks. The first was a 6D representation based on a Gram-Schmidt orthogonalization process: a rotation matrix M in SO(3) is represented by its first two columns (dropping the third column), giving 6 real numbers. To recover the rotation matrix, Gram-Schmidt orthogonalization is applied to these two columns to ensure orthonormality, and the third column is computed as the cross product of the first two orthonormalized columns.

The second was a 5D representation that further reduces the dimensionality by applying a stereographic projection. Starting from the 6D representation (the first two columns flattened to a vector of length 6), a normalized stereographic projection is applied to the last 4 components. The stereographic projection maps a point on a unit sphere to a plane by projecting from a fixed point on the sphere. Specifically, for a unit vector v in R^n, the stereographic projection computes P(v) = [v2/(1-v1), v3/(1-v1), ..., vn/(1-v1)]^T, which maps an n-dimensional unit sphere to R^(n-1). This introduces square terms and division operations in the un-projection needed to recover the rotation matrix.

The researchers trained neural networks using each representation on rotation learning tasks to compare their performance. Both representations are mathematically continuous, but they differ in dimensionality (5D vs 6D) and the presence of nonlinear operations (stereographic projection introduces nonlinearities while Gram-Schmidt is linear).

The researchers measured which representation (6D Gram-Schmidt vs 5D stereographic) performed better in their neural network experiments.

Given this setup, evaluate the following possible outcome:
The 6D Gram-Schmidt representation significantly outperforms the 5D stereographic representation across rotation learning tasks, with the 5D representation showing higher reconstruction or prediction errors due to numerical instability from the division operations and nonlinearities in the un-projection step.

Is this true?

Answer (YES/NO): NO